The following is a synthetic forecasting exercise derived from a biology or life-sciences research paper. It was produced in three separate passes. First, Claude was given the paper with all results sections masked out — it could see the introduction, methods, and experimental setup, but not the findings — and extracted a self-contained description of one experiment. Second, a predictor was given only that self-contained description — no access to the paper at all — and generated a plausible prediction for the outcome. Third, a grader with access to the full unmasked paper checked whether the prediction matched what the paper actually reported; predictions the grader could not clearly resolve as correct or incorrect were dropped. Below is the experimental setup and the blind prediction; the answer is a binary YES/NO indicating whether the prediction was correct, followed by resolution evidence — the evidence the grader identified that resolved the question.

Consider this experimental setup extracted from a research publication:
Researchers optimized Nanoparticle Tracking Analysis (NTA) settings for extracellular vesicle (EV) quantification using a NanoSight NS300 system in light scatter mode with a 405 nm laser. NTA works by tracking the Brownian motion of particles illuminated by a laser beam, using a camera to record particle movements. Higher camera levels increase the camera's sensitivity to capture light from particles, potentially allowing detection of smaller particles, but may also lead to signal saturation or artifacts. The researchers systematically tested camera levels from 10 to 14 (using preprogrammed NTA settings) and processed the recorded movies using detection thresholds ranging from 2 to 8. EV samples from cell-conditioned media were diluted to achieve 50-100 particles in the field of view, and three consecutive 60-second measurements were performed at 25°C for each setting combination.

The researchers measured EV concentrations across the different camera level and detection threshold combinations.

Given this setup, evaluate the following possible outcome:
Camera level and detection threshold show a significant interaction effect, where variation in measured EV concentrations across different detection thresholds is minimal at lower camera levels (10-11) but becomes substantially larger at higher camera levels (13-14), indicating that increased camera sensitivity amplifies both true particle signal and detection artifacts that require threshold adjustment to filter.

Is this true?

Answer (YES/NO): NO